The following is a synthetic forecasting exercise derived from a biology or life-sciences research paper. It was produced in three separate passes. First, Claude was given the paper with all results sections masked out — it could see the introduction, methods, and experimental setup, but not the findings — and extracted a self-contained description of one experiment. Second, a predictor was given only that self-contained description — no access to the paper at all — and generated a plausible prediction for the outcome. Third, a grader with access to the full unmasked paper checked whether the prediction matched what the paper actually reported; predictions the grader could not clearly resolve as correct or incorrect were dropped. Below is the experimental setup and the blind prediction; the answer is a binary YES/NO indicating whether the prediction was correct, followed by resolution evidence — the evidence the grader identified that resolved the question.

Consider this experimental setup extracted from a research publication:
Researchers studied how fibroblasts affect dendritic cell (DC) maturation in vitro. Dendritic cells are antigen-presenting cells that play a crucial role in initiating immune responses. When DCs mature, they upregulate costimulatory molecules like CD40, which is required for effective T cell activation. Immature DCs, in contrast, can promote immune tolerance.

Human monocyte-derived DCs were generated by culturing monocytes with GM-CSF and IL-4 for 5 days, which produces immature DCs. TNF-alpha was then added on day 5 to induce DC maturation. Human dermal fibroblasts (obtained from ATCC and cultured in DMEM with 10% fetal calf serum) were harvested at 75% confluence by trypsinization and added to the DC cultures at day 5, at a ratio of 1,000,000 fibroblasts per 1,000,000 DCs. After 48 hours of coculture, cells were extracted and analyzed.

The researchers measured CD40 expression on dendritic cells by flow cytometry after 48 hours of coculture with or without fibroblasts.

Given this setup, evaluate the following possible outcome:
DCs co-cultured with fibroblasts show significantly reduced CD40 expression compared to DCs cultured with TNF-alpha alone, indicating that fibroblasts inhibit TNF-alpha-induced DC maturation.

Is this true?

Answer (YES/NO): YES